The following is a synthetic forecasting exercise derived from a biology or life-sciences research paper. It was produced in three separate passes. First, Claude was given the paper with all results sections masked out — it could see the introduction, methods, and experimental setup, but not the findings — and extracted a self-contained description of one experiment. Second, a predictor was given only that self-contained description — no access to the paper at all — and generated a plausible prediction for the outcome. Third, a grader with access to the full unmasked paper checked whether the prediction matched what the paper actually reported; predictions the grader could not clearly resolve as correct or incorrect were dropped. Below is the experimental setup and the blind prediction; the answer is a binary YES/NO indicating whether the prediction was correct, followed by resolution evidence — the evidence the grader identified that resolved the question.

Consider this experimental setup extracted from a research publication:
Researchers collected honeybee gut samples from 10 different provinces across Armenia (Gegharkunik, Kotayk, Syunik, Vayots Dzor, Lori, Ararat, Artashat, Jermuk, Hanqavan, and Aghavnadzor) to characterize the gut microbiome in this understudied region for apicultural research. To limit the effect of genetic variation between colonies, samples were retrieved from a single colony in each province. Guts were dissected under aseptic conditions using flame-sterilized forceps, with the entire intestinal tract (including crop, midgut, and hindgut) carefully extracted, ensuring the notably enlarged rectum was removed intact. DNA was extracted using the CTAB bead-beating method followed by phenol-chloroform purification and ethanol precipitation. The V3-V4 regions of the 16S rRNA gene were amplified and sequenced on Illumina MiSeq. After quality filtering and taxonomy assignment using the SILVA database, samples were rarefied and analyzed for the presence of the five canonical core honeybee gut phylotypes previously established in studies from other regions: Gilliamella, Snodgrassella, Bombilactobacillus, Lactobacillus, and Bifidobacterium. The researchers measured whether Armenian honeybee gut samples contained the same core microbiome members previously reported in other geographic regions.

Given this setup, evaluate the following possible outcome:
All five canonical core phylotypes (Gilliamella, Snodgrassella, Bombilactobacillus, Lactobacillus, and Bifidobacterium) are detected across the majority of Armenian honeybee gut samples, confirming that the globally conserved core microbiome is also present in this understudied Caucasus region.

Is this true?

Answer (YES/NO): YES